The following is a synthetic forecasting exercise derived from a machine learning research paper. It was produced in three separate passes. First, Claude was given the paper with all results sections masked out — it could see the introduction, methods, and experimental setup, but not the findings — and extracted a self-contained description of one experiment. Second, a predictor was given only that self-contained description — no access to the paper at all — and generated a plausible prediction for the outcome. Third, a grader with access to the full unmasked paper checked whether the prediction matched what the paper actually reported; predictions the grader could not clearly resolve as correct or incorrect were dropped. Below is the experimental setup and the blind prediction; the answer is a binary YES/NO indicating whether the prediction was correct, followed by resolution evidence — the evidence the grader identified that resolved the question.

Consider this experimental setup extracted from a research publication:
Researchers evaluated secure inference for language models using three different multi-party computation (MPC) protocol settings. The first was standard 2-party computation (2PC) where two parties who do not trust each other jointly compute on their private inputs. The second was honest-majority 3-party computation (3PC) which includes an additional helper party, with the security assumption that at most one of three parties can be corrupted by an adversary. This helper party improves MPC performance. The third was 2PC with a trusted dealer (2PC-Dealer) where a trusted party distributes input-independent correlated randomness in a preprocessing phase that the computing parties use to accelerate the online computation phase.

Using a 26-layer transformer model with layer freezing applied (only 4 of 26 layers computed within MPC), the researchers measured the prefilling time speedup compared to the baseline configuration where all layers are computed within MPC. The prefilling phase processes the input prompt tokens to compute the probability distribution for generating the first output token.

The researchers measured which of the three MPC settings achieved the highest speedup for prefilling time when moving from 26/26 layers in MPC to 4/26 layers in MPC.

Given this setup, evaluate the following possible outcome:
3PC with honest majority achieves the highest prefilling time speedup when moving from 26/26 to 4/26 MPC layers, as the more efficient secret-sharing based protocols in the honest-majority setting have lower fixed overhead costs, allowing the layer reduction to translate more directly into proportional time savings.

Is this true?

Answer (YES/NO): YES